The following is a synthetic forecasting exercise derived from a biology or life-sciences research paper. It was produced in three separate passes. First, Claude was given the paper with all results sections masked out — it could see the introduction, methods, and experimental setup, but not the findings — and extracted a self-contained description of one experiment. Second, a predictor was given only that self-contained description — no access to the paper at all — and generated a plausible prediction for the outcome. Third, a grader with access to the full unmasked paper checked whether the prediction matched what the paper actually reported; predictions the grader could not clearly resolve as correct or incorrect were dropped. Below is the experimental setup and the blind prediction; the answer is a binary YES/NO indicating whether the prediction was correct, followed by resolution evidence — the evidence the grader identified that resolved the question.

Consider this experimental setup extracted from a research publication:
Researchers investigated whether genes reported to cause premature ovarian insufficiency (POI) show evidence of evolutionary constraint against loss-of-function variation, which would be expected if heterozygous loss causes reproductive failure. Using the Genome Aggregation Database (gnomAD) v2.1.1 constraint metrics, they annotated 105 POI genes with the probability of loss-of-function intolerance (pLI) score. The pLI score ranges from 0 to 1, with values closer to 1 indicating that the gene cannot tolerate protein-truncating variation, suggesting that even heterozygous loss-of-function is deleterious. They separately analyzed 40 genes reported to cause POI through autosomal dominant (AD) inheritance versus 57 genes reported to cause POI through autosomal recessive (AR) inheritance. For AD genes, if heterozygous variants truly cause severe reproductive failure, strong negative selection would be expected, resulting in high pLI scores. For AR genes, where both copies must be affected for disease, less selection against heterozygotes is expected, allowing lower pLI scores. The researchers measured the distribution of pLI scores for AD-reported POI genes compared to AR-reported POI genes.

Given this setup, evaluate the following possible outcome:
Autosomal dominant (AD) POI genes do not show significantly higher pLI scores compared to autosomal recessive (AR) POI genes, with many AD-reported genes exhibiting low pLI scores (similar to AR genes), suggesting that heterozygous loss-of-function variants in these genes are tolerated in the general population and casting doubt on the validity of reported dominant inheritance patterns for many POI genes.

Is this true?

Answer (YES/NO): YES